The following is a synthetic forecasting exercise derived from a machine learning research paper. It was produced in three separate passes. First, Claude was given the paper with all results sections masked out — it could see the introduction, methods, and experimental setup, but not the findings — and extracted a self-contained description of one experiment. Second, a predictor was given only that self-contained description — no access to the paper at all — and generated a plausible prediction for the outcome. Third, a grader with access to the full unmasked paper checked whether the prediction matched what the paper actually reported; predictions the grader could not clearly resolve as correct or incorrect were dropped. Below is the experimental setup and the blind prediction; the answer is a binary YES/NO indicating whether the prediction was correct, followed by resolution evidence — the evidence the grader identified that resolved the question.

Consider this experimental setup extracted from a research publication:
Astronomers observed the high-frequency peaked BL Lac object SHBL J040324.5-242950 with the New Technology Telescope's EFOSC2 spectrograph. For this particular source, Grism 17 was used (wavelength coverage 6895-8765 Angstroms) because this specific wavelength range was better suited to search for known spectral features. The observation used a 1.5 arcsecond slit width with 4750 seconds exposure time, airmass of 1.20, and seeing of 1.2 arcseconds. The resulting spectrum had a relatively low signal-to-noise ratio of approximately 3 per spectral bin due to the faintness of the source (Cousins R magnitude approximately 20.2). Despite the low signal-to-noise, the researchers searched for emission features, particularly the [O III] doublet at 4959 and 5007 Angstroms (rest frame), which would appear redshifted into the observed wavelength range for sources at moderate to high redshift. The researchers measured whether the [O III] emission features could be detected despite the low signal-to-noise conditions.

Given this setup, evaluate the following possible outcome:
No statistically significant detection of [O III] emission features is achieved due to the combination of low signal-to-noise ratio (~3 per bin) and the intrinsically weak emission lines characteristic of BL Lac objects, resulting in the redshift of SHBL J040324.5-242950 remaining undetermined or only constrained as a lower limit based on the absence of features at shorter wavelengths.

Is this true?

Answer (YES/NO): NO